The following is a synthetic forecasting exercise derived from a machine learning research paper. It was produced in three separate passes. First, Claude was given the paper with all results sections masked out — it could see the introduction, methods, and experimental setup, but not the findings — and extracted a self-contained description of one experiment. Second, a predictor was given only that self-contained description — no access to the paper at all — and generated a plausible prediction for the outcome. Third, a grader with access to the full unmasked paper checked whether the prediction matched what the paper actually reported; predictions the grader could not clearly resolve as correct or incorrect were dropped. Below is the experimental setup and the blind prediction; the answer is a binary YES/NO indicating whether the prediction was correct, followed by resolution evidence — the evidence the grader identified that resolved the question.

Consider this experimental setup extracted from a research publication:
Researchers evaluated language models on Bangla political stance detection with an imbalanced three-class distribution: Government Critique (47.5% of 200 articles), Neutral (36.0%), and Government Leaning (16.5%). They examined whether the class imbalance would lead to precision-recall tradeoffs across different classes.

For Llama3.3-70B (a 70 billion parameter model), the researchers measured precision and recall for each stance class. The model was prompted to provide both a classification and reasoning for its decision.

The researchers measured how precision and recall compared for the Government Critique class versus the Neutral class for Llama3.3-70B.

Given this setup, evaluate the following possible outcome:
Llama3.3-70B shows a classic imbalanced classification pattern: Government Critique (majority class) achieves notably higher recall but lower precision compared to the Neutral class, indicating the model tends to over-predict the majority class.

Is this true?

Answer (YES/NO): YES